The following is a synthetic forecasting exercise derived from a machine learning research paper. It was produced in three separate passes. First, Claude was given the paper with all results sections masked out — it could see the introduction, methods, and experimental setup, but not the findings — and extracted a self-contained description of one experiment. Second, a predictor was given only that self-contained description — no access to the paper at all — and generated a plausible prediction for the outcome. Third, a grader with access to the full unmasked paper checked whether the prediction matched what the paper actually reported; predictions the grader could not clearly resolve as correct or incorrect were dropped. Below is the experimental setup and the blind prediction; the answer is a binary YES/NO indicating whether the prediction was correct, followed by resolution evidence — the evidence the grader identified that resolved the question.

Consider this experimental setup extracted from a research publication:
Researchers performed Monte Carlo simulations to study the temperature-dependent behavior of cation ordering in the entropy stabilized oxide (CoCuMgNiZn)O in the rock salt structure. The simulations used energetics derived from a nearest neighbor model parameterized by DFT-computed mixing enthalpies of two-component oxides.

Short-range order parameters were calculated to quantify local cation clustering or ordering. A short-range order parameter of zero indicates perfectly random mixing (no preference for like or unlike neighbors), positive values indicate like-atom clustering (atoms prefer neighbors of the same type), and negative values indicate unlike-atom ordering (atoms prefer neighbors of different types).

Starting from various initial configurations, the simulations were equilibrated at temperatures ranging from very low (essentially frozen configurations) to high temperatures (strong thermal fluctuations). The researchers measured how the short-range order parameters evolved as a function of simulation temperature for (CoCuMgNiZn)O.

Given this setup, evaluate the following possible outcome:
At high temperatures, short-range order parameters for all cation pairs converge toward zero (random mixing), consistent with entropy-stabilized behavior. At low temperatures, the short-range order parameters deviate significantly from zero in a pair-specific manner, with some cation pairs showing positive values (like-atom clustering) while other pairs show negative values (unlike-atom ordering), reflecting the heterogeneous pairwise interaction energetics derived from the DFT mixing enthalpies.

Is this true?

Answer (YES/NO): NO